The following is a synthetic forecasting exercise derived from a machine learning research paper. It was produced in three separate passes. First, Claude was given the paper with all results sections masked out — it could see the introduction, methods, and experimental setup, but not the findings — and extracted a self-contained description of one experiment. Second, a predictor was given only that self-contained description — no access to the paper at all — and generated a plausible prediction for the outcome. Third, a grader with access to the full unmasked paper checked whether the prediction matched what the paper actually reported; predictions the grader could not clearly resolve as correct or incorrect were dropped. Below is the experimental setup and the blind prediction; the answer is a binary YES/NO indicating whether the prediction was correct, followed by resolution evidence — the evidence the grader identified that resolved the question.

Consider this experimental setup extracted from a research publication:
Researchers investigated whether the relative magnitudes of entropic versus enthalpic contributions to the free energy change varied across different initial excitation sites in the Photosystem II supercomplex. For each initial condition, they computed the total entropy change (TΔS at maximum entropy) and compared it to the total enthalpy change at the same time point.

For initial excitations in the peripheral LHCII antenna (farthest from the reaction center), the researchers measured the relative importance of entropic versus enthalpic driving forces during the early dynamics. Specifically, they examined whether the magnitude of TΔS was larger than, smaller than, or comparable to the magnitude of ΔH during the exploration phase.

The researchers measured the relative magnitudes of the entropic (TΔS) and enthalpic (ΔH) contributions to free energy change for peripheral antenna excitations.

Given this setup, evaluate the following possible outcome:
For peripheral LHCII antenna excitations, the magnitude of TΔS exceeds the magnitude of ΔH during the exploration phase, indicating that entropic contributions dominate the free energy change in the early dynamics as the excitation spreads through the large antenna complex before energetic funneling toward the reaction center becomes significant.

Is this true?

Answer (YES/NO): YES